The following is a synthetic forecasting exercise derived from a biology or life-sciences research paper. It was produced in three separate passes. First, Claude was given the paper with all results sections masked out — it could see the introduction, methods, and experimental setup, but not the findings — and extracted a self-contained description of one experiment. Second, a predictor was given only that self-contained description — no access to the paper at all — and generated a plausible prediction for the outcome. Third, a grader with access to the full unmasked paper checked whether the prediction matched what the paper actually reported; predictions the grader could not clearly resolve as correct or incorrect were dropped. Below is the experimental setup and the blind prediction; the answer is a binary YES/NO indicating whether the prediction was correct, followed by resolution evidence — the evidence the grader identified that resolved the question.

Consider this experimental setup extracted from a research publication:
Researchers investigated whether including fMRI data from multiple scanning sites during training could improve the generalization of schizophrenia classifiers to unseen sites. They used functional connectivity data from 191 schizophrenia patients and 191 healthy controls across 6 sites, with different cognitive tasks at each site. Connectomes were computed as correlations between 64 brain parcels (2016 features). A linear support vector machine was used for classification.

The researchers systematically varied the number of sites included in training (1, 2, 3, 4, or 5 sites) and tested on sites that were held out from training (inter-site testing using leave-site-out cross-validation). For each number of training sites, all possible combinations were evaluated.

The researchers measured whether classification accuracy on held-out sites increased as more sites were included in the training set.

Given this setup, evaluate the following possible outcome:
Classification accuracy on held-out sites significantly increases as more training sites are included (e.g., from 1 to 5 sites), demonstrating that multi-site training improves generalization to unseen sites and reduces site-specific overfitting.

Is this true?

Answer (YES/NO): YES